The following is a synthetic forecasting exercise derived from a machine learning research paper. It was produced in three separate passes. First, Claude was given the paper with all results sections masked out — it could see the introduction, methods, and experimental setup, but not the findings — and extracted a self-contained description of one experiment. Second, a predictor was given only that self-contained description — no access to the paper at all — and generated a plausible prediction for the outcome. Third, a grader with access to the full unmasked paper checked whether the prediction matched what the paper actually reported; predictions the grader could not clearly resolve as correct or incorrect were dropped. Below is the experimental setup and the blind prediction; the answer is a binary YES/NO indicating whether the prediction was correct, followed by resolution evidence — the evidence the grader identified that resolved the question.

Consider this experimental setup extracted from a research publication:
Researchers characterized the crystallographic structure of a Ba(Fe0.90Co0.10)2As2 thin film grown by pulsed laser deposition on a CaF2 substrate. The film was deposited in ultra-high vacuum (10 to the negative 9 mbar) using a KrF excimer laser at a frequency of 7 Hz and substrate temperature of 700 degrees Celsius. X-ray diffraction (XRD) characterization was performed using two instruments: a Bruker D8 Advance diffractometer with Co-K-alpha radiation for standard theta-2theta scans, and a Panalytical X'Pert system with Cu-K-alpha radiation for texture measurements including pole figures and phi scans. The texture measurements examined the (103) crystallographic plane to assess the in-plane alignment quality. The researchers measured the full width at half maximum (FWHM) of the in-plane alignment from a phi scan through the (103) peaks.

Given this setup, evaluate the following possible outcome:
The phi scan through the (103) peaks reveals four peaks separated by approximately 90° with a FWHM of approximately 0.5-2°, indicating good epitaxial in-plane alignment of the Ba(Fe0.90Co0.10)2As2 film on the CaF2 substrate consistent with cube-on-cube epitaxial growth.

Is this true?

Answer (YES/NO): YES